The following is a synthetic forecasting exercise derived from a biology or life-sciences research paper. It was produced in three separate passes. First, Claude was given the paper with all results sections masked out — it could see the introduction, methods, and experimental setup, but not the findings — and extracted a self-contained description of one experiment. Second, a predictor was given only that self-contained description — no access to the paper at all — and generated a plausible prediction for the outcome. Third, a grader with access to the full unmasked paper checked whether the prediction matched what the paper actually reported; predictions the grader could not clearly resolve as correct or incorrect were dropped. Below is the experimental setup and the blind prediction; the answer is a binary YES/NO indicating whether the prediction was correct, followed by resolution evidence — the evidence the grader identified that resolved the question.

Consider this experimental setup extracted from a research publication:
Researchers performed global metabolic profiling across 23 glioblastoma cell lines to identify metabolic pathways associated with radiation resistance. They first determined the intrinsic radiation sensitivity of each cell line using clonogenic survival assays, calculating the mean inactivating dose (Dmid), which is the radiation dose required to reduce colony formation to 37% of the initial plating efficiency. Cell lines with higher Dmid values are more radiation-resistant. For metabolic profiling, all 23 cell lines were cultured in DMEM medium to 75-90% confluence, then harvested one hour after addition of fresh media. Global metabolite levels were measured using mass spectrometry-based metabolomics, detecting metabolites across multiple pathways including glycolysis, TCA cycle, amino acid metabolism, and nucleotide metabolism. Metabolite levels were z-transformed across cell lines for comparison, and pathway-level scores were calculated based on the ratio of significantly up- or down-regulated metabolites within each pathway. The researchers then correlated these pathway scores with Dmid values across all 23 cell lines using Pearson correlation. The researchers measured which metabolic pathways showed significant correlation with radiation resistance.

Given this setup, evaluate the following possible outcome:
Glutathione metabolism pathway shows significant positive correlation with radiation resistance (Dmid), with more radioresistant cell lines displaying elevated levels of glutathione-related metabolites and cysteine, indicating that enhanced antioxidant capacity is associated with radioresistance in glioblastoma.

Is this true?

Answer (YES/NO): NO